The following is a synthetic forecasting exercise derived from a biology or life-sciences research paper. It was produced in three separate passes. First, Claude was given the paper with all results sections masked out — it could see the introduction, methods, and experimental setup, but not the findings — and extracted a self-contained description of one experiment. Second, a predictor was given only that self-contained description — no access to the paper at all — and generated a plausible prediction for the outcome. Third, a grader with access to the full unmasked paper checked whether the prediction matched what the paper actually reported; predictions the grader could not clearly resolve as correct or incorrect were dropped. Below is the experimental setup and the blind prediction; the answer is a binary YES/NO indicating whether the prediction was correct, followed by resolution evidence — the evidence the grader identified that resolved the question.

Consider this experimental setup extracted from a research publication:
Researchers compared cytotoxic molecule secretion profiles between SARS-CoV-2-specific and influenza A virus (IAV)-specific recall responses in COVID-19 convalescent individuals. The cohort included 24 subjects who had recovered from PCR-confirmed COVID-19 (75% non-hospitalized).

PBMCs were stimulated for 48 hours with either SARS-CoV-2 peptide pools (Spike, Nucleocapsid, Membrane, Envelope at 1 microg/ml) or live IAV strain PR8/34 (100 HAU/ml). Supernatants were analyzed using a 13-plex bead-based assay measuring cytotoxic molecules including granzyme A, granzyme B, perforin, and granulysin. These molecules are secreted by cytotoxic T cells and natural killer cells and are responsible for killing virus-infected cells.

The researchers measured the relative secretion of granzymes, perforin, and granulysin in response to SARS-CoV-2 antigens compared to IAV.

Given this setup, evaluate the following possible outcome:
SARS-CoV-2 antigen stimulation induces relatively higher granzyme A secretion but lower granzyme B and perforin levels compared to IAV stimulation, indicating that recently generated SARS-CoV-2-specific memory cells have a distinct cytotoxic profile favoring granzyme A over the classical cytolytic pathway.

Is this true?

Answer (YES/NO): NO